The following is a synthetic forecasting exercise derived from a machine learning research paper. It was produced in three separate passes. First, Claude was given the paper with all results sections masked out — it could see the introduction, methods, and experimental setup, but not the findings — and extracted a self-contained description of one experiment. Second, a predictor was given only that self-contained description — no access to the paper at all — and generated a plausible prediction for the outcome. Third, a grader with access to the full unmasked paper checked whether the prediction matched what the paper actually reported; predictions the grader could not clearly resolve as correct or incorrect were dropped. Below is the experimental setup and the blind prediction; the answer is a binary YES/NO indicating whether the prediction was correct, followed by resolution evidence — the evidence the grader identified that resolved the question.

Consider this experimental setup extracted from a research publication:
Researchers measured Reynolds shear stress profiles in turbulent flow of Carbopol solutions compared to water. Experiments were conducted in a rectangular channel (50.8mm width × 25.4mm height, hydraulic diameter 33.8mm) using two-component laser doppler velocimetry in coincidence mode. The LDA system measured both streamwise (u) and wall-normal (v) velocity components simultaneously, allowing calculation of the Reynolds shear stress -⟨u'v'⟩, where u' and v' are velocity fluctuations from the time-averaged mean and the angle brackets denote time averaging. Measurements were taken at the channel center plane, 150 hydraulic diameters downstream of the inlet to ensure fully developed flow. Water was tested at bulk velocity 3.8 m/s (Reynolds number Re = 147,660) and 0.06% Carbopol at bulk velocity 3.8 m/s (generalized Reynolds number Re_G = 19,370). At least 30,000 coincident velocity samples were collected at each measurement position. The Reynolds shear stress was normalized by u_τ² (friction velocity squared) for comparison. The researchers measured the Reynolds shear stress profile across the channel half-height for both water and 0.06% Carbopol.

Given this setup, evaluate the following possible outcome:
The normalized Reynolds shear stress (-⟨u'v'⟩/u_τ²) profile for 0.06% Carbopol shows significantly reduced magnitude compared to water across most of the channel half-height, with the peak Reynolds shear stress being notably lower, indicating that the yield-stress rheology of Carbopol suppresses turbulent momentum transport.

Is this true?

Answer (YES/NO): NO